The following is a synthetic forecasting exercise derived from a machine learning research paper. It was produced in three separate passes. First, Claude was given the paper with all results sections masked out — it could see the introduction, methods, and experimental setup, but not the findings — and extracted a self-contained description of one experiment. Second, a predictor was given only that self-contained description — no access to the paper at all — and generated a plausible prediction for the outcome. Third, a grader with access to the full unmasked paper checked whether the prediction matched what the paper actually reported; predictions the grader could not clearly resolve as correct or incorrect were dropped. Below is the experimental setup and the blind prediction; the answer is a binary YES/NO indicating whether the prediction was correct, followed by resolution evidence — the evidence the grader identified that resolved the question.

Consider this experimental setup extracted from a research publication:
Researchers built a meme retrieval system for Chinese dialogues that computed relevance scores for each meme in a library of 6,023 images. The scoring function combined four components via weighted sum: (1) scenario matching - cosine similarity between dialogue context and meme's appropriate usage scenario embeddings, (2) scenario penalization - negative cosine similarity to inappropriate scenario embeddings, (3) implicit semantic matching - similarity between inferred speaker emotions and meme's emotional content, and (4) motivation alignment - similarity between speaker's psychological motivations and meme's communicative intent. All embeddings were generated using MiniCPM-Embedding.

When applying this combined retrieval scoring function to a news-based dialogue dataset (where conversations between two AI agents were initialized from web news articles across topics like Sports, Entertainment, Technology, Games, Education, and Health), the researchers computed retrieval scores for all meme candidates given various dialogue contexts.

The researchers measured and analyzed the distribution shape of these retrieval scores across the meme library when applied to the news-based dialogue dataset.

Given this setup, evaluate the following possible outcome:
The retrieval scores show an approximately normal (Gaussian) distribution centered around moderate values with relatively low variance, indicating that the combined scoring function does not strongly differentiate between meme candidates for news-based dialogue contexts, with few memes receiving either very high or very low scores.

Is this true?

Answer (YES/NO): NO